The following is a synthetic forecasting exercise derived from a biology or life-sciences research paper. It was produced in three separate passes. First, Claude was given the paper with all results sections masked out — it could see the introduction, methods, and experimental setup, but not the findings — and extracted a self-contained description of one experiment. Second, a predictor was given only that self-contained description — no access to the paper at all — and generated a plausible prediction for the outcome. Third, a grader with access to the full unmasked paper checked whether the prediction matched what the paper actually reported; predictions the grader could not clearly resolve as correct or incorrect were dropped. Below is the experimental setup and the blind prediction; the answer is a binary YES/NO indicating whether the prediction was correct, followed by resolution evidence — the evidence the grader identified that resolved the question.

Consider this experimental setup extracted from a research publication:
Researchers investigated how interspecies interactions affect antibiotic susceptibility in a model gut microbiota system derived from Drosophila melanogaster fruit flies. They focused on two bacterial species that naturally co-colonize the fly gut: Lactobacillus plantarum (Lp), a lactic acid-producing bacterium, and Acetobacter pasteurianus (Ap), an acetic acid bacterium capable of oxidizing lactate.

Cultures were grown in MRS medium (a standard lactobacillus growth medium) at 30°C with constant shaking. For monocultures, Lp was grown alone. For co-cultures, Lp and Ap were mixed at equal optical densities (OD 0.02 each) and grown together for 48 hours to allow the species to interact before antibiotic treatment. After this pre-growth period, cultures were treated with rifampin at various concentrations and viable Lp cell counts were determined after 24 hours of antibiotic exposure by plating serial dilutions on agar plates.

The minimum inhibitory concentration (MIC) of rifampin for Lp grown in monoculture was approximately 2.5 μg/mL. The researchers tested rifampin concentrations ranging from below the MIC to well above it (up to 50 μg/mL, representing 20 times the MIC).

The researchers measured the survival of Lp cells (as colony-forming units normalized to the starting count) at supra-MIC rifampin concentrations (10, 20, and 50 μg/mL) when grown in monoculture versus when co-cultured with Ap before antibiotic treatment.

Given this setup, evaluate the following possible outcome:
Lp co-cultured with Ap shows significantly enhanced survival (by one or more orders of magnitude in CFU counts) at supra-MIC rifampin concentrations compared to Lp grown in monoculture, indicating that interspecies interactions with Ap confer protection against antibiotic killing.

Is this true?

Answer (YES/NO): YES